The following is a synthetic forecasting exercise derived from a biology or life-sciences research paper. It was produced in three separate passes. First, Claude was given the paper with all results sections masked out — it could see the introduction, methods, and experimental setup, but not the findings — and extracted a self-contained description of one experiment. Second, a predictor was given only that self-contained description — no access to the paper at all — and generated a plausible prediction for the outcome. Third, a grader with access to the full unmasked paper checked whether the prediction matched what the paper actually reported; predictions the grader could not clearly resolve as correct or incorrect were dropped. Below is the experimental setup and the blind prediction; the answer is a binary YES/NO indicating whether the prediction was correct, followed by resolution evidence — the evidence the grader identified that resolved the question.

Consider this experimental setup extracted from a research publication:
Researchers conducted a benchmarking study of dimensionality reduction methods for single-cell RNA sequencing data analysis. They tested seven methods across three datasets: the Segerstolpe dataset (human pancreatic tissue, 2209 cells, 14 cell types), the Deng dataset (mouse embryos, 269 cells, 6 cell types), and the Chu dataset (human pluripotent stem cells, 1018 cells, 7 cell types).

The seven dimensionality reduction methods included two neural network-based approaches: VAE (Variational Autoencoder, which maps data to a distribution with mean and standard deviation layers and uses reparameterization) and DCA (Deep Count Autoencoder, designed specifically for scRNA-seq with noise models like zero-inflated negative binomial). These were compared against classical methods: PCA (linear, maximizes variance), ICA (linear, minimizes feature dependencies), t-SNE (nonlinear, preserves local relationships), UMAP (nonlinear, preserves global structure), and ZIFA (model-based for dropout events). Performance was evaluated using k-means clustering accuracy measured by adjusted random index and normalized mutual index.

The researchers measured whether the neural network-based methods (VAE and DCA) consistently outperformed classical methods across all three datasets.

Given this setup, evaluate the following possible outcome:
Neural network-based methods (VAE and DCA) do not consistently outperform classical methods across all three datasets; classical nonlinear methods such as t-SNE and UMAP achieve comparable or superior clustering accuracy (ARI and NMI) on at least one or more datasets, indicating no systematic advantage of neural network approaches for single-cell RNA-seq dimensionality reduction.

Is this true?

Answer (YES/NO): YES